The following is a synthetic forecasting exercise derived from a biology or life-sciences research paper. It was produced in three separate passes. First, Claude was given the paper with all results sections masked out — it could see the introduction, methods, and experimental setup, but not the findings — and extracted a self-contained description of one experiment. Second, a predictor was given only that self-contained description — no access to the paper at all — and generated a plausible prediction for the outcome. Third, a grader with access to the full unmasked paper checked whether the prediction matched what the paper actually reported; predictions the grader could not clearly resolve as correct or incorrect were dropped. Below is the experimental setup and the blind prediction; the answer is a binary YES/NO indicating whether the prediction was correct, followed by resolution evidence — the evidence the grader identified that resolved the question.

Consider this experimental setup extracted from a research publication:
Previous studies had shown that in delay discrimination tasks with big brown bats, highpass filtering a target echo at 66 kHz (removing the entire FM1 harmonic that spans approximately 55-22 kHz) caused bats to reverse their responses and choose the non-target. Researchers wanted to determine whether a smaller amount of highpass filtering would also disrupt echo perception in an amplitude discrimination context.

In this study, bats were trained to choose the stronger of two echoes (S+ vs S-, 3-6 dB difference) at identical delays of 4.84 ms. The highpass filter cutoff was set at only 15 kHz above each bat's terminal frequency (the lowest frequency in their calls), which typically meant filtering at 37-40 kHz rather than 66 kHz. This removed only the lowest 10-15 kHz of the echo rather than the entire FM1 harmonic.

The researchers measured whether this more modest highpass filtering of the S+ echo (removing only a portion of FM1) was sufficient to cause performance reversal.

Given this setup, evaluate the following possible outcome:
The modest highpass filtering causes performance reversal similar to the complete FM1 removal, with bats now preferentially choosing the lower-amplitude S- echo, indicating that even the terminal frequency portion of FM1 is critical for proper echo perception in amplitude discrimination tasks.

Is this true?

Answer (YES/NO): YES